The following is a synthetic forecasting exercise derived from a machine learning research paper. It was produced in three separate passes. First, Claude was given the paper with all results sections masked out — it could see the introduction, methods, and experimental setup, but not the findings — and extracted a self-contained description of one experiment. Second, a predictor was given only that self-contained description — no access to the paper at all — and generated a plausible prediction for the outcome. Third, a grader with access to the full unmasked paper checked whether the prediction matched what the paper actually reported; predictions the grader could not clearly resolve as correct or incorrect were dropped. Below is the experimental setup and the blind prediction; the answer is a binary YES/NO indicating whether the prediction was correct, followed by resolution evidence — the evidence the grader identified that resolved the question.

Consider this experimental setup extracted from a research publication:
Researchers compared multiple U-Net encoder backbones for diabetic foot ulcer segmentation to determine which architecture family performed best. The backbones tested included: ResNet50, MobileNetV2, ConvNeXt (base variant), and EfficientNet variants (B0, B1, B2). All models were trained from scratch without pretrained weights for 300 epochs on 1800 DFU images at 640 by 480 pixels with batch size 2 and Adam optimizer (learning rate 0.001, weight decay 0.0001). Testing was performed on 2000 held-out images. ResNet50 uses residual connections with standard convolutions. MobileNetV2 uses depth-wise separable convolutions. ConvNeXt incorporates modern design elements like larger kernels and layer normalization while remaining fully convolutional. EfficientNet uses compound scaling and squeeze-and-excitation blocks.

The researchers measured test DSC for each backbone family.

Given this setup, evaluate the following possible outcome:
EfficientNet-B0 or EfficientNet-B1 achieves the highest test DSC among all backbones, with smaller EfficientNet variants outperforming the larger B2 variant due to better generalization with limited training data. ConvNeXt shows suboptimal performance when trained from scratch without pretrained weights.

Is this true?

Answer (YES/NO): YES